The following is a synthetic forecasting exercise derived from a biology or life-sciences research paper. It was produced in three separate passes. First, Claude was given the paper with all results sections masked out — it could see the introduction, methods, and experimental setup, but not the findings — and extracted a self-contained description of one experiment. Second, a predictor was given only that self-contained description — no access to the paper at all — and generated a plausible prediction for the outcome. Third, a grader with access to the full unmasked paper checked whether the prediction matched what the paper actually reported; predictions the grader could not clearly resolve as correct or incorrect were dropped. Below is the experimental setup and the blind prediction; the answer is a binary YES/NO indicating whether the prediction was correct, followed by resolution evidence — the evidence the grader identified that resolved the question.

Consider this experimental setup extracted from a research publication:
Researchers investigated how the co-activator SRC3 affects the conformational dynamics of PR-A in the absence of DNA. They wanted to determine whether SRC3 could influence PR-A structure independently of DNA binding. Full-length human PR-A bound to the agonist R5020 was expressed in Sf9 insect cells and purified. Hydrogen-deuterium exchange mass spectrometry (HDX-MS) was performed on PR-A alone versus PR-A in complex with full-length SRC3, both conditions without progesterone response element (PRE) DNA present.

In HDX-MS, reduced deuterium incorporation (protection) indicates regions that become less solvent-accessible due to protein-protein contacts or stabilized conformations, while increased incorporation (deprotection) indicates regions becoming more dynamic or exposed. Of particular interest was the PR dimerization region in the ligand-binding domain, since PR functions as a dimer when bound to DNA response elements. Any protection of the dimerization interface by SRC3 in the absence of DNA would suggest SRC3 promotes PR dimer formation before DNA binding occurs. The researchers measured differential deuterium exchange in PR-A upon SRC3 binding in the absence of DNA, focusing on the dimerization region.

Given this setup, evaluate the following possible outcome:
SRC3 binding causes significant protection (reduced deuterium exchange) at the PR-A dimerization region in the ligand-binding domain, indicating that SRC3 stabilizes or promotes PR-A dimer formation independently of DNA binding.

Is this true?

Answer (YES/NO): YES